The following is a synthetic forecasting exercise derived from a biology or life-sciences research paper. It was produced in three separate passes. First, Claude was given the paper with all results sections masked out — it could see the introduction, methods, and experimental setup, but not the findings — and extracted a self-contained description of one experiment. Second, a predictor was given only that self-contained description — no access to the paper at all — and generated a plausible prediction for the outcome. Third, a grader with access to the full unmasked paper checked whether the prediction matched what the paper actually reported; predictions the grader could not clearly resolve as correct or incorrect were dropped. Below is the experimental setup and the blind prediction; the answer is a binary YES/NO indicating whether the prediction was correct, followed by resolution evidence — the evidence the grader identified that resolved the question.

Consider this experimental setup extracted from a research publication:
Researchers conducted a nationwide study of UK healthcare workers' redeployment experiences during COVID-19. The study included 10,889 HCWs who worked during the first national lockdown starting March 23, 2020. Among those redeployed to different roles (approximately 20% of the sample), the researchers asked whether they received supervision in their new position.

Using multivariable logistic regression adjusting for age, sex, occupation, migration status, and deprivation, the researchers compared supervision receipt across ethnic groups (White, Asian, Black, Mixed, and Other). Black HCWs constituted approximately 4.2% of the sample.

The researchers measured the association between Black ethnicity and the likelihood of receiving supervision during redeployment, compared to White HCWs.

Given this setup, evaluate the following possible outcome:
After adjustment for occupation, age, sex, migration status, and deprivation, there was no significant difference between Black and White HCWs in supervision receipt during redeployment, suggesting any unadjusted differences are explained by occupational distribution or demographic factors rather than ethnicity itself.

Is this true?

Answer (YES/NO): NO